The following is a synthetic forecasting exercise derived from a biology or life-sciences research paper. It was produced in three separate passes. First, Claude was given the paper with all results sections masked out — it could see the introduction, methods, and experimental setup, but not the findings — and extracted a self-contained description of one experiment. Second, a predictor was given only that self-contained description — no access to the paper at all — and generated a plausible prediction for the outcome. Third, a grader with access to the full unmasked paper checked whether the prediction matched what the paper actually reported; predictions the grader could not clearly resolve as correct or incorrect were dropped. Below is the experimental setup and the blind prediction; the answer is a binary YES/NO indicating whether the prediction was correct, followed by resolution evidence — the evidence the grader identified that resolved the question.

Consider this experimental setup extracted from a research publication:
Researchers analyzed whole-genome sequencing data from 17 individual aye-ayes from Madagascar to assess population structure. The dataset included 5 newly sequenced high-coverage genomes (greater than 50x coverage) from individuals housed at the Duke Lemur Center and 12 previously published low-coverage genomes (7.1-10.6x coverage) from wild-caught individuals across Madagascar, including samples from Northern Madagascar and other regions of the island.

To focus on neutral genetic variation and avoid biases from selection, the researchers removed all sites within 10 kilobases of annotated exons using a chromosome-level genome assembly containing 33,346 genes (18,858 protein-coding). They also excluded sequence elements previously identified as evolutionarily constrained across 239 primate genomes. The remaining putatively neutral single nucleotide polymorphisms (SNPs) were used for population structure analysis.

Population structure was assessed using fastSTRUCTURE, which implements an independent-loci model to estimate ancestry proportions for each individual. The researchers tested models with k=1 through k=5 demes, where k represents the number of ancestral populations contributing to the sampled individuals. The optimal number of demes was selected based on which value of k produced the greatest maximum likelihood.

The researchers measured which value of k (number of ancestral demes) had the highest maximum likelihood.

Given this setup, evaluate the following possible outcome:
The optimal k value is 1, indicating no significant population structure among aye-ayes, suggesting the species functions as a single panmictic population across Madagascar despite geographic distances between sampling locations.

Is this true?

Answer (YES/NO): NO